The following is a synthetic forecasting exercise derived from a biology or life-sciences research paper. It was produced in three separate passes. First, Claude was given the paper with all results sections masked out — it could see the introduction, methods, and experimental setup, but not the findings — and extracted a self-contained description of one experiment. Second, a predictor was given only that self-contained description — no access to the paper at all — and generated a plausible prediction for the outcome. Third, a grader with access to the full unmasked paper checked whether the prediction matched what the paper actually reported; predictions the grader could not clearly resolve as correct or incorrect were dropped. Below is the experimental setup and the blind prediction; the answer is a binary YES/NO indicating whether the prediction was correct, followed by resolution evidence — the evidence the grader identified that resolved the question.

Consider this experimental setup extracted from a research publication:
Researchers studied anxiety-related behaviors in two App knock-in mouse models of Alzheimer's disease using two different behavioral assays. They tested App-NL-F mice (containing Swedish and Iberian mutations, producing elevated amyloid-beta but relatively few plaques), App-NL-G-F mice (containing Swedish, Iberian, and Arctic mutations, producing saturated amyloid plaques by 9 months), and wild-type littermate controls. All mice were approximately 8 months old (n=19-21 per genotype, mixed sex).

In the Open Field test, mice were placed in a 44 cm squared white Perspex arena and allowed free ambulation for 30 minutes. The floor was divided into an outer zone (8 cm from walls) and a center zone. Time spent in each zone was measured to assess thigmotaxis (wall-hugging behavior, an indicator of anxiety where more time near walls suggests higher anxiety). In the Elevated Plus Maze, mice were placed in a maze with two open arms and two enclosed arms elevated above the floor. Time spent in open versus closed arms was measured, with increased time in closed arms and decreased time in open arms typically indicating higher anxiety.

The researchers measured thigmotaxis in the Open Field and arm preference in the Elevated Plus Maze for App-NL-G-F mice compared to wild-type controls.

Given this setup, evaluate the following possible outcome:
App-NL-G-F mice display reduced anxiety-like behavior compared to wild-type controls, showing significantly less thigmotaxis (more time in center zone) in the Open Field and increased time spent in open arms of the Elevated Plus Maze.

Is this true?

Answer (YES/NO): NO